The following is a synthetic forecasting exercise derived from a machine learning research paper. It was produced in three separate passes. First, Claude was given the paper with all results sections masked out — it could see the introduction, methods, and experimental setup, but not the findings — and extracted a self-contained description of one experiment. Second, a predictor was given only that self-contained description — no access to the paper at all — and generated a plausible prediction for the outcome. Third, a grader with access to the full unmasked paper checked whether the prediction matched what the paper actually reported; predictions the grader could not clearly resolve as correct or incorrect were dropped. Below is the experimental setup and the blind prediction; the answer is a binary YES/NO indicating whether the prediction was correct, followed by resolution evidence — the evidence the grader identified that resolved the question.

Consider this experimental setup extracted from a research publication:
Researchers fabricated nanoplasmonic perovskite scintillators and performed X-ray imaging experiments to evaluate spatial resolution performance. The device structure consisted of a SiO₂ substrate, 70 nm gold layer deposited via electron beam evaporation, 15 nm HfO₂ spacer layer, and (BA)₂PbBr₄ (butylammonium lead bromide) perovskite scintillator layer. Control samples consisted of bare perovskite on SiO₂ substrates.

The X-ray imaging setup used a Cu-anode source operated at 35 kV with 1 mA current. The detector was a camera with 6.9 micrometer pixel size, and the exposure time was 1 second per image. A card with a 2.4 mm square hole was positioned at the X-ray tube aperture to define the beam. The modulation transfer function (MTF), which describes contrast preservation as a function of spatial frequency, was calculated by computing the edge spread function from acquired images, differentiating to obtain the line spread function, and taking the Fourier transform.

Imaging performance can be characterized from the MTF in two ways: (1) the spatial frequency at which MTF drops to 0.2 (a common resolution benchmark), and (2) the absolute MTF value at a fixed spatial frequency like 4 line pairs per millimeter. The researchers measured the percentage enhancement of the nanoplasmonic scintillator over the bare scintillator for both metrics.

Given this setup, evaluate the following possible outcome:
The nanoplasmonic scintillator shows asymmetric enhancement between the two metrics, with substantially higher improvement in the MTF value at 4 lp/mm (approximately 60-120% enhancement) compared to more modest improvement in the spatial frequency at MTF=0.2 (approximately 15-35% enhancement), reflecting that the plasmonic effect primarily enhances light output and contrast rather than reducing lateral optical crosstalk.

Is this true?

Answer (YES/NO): NO